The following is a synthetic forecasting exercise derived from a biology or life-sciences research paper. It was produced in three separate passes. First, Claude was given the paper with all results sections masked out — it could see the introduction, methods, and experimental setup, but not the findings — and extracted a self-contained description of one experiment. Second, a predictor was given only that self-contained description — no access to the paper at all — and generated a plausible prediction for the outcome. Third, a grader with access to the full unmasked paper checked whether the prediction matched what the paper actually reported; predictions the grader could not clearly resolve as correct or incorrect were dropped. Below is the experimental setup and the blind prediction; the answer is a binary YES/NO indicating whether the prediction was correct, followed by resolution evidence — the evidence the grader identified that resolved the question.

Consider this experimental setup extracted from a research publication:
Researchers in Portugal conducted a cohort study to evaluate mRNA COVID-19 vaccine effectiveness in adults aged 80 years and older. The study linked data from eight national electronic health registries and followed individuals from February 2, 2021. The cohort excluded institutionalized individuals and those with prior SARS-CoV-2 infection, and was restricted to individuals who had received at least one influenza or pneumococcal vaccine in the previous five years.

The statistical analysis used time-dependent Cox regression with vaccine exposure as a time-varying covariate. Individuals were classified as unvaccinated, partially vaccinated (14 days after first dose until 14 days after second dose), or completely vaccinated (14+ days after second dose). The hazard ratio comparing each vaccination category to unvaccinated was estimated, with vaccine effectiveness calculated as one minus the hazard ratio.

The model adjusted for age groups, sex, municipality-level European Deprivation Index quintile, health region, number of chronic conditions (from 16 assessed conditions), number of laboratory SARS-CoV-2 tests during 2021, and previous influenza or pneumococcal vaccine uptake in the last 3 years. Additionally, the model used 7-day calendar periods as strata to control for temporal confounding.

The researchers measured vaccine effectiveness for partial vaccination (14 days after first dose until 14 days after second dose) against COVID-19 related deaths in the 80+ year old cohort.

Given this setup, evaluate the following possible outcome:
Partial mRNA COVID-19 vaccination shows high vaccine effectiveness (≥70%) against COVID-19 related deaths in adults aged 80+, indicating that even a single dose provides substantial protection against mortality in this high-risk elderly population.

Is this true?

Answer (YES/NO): NO